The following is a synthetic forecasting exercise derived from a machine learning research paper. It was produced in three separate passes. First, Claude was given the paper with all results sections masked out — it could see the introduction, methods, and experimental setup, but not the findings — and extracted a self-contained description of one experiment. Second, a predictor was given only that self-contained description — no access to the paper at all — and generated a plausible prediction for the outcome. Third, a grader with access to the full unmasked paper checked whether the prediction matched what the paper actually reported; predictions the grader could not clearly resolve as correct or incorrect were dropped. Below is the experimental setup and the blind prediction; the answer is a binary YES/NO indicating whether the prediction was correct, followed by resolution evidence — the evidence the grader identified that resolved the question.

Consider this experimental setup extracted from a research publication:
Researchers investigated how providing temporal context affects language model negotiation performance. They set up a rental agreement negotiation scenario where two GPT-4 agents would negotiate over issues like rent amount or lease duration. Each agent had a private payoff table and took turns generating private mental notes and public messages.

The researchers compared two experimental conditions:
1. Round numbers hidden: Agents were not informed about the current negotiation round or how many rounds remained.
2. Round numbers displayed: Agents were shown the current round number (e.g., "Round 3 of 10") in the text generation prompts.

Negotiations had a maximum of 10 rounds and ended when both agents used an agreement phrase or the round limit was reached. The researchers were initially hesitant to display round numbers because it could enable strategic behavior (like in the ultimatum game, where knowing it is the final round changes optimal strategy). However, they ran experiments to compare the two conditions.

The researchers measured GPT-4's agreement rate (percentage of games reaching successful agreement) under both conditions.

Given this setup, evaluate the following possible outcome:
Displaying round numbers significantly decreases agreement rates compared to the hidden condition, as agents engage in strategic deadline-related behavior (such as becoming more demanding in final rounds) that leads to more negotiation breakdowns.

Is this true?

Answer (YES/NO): NO